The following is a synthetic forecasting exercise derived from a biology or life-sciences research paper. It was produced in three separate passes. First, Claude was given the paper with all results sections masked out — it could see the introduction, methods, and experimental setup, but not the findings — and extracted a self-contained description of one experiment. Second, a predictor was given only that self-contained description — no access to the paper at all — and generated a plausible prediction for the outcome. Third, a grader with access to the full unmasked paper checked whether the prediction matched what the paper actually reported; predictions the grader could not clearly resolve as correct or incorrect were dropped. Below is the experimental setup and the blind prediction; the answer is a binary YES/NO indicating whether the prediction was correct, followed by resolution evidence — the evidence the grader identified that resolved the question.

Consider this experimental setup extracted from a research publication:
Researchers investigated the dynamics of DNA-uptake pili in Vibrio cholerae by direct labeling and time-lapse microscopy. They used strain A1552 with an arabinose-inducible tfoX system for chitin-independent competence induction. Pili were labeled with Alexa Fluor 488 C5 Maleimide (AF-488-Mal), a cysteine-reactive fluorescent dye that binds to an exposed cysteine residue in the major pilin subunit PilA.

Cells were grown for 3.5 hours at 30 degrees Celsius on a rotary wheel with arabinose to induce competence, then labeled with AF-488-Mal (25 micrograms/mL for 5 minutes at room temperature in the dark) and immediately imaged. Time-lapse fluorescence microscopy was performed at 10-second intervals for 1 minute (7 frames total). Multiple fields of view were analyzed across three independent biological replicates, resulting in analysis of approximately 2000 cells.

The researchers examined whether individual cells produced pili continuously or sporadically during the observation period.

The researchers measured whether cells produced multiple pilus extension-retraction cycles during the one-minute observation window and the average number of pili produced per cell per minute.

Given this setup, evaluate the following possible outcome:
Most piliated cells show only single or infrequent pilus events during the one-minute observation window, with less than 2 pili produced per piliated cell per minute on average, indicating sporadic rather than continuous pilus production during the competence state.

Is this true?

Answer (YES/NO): NO